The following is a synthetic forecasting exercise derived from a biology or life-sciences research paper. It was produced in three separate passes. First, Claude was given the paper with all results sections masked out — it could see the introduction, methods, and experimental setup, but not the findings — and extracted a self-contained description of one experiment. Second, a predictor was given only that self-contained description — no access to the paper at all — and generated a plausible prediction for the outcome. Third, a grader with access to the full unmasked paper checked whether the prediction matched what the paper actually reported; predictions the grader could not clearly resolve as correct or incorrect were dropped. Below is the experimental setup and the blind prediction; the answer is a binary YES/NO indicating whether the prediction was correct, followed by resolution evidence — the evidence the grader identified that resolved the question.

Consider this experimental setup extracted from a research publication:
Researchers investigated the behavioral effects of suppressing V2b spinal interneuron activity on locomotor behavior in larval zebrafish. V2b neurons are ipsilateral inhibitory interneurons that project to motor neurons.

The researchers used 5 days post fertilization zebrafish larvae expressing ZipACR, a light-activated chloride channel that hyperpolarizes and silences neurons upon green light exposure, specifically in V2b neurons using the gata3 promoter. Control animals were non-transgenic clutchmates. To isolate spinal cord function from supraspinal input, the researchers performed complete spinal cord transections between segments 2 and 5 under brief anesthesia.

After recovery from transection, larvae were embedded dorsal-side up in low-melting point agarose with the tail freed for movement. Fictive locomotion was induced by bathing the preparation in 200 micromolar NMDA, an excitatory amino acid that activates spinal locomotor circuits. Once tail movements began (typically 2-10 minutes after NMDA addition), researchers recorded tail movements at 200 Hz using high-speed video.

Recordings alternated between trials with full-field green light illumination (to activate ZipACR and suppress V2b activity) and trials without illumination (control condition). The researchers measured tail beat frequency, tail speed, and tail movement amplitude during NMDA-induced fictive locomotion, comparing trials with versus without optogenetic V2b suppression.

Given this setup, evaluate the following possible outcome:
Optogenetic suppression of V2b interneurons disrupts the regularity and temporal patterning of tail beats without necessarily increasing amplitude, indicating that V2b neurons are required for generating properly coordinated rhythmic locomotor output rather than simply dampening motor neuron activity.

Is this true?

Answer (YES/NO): NO